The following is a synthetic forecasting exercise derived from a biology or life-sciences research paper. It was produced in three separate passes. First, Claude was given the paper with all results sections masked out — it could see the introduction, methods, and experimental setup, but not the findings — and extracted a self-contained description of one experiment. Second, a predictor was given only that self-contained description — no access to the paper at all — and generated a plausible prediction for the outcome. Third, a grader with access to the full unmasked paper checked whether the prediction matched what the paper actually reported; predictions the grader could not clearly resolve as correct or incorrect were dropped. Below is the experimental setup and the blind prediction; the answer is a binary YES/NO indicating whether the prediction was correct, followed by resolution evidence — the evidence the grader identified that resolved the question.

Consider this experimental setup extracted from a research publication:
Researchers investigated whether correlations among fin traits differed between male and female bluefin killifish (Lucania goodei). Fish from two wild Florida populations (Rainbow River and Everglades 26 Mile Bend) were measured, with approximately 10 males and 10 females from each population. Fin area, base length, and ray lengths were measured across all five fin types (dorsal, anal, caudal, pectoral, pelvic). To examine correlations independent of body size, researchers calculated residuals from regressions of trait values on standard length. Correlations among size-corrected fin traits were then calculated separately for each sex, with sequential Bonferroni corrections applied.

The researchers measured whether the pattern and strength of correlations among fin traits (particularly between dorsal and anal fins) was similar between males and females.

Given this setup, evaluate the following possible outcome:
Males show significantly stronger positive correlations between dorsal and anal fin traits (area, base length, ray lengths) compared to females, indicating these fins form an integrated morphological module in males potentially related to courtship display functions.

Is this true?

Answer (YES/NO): NO